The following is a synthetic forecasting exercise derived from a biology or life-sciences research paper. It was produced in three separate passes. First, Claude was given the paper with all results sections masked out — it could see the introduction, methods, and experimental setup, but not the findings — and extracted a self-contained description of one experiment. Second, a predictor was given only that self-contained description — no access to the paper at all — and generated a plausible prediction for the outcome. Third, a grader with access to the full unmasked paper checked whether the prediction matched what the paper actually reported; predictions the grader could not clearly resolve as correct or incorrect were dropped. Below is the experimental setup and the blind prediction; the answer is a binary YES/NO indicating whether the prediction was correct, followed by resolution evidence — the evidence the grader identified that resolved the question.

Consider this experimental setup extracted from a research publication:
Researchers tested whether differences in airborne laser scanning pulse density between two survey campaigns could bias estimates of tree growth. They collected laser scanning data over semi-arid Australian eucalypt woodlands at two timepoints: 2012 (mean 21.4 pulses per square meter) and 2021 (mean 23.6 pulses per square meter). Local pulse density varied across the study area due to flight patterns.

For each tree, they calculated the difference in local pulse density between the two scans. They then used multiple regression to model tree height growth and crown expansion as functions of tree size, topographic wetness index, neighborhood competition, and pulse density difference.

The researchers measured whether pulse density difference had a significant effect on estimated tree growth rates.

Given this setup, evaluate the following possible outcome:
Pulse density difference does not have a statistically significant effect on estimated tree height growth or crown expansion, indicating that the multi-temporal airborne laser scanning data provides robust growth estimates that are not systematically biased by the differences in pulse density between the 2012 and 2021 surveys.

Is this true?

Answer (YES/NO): NO